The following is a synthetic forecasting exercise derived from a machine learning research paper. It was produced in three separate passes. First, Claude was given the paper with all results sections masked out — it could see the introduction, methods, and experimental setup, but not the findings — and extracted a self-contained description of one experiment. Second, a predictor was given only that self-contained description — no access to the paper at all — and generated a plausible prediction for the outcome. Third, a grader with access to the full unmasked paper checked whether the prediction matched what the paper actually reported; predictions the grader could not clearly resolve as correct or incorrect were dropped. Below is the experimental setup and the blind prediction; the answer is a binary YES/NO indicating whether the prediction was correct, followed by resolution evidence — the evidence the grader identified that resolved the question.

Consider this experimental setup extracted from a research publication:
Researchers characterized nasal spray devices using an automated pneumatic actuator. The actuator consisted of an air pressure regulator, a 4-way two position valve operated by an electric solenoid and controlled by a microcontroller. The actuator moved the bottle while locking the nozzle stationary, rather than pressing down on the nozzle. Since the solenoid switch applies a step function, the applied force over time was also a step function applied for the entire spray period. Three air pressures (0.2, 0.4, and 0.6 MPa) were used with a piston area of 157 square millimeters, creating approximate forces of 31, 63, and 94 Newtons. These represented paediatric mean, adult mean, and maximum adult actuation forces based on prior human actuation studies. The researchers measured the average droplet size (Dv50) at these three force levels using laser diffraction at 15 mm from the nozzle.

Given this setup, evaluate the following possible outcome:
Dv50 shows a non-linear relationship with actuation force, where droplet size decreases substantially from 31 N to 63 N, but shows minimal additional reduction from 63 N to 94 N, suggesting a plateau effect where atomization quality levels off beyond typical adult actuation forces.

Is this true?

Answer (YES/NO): YES